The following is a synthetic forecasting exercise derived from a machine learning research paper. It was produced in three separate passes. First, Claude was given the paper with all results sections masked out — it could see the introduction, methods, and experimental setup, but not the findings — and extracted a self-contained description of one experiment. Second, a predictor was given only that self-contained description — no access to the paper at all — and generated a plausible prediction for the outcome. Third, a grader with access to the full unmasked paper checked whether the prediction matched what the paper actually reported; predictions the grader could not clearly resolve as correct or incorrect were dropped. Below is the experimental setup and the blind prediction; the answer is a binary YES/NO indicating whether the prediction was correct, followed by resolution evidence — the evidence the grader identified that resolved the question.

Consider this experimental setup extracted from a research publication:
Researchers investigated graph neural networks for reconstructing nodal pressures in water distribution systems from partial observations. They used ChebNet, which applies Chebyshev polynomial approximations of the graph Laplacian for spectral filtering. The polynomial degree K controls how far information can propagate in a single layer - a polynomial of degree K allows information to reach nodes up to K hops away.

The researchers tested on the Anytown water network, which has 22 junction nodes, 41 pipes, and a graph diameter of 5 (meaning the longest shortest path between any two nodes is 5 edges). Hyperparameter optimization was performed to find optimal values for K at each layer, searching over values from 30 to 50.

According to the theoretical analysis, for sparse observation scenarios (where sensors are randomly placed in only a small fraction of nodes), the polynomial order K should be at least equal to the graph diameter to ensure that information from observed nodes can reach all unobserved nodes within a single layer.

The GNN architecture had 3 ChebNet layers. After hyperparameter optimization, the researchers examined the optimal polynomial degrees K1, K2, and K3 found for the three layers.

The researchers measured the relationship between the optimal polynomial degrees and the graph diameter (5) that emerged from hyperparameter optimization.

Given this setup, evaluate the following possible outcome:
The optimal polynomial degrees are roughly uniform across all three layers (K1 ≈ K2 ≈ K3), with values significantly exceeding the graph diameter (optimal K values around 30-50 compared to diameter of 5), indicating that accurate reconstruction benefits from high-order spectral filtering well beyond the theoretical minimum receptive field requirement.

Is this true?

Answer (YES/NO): YES